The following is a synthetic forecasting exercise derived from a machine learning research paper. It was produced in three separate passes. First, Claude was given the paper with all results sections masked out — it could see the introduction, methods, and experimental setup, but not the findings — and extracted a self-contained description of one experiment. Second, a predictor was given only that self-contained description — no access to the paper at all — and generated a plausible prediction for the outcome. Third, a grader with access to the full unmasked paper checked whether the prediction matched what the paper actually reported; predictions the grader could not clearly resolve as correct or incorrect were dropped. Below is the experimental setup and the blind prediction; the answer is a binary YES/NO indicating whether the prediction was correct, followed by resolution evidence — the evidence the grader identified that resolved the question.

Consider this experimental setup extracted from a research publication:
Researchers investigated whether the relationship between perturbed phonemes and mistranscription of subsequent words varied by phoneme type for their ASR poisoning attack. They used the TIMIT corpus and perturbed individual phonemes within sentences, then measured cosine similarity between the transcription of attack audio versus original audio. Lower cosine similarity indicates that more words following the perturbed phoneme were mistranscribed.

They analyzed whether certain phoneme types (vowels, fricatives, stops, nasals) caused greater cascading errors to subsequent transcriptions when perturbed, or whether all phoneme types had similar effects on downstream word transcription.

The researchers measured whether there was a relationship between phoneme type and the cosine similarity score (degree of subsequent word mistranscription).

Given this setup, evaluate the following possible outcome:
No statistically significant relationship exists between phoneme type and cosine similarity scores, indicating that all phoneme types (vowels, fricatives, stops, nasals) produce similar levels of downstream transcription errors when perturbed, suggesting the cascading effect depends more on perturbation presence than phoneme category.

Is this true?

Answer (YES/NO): YES